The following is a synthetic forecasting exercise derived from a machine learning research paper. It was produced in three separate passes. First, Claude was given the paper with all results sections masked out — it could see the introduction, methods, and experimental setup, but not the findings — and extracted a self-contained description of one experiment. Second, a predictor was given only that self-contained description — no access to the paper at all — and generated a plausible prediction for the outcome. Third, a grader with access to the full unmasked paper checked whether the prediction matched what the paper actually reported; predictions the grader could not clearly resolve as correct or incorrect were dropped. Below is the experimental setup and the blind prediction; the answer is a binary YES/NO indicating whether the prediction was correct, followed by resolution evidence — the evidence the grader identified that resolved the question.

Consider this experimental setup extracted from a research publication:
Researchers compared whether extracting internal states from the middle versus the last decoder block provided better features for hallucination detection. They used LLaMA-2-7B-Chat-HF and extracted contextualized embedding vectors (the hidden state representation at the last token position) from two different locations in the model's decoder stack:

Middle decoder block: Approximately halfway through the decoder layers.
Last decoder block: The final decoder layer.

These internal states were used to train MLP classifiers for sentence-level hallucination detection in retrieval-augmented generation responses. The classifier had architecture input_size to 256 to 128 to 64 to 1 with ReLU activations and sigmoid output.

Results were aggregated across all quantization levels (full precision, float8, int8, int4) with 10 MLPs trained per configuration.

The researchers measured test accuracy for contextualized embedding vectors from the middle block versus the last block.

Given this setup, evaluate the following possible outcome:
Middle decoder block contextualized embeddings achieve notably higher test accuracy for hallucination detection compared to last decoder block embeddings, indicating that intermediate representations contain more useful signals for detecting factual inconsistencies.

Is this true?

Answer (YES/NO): NO